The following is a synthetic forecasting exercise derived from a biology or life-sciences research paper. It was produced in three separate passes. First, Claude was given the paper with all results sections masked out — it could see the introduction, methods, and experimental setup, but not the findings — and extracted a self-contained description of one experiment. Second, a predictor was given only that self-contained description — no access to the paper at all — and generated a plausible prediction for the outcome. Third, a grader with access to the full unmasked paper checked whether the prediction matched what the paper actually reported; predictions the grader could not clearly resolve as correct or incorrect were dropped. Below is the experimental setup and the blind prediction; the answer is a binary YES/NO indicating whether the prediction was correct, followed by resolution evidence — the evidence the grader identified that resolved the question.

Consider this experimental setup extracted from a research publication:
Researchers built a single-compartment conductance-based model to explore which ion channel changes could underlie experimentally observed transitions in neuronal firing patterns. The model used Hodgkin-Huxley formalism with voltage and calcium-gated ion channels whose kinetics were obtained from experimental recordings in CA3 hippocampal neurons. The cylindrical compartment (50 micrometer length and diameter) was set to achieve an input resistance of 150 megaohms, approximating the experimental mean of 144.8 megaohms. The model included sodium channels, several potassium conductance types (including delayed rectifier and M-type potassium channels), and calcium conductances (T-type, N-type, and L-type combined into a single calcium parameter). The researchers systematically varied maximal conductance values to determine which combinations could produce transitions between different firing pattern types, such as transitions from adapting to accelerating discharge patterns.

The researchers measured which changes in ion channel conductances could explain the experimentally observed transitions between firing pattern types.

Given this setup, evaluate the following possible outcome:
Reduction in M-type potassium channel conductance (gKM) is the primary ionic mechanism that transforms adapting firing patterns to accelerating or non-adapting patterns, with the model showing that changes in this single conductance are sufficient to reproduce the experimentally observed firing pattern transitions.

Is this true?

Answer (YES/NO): NO